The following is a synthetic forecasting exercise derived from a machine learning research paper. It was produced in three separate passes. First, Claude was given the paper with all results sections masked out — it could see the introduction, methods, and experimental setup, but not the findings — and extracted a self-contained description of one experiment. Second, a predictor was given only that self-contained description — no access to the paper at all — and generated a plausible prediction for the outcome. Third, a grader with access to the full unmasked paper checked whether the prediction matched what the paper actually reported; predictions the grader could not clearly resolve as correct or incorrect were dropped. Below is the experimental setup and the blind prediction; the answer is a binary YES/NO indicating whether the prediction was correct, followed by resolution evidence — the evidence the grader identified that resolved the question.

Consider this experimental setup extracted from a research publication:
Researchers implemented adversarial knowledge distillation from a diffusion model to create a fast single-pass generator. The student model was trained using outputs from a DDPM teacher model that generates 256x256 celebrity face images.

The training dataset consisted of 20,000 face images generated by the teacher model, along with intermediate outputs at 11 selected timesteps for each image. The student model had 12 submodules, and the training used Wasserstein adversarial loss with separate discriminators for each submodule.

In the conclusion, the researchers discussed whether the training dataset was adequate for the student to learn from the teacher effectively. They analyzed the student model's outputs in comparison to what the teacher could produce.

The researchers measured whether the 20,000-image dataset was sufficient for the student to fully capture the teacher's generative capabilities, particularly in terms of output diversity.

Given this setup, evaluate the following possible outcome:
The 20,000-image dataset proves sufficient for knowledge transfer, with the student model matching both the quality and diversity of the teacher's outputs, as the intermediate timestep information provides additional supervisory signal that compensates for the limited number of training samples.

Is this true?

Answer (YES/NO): NO